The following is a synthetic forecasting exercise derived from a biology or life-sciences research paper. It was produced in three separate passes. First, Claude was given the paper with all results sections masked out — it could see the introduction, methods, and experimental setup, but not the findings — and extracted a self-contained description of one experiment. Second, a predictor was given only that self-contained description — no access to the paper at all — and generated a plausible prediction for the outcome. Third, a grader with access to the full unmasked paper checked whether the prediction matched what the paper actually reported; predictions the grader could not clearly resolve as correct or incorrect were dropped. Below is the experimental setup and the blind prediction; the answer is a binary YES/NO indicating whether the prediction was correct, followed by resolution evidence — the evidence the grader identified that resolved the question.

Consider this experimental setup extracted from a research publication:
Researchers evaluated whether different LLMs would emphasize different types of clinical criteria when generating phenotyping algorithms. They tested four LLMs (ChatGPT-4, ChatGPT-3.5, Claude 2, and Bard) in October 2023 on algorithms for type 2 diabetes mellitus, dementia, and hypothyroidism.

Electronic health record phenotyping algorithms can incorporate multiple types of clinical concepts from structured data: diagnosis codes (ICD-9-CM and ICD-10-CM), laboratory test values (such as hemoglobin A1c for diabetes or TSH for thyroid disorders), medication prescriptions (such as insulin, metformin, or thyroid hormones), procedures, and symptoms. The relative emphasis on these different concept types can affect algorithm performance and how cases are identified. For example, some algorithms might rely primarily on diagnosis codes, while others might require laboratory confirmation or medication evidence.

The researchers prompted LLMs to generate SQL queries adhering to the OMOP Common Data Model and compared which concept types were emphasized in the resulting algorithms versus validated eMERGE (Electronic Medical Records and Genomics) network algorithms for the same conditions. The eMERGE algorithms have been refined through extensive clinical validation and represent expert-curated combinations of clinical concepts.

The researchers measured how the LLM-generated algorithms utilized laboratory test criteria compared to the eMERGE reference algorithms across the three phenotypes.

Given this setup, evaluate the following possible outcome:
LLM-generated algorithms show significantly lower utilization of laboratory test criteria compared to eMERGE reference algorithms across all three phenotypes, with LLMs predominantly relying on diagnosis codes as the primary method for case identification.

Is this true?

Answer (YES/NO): NO